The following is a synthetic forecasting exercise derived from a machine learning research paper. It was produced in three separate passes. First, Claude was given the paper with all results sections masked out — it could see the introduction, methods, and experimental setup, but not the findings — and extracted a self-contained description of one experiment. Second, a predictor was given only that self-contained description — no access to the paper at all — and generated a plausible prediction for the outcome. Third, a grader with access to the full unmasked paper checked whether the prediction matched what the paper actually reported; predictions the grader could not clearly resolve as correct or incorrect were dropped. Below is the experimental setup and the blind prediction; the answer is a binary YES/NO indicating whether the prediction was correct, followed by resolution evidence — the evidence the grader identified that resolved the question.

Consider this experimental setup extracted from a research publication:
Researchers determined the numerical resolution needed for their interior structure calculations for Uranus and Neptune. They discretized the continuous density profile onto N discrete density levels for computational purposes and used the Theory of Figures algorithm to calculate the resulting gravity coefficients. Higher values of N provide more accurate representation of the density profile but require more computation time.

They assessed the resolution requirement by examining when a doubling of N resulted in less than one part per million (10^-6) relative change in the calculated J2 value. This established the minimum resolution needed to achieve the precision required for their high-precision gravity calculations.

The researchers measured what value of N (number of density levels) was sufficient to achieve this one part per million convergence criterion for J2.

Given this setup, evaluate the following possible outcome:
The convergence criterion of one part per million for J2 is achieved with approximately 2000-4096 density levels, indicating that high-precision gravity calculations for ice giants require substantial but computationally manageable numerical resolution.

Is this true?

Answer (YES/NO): YES